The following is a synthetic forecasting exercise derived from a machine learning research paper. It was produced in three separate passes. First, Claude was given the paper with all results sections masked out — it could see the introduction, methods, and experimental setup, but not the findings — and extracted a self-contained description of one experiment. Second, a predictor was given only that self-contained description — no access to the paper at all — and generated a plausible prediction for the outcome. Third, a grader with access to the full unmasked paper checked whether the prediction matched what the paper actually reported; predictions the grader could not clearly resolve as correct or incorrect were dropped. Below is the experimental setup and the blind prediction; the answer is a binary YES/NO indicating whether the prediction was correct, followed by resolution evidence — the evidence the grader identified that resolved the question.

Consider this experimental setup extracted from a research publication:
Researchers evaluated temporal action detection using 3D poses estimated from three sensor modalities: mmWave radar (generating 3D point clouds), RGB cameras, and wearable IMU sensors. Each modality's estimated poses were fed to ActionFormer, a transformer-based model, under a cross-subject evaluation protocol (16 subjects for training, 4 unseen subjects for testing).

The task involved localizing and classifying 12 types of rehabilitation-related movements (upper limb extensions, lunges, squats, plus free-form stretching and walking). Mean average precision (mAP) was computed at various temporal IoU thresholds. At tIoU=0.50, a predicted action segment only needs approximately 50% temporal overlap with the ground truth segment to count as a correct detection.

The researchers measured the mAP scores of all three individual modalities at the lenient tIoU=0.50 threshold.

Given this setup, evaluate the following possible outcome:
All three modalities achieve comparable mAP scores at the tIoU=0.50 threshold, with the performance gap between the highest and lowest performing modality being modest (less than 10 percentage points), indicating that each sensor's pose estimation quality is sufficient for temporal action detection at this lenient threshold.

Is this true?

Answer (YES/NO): YES